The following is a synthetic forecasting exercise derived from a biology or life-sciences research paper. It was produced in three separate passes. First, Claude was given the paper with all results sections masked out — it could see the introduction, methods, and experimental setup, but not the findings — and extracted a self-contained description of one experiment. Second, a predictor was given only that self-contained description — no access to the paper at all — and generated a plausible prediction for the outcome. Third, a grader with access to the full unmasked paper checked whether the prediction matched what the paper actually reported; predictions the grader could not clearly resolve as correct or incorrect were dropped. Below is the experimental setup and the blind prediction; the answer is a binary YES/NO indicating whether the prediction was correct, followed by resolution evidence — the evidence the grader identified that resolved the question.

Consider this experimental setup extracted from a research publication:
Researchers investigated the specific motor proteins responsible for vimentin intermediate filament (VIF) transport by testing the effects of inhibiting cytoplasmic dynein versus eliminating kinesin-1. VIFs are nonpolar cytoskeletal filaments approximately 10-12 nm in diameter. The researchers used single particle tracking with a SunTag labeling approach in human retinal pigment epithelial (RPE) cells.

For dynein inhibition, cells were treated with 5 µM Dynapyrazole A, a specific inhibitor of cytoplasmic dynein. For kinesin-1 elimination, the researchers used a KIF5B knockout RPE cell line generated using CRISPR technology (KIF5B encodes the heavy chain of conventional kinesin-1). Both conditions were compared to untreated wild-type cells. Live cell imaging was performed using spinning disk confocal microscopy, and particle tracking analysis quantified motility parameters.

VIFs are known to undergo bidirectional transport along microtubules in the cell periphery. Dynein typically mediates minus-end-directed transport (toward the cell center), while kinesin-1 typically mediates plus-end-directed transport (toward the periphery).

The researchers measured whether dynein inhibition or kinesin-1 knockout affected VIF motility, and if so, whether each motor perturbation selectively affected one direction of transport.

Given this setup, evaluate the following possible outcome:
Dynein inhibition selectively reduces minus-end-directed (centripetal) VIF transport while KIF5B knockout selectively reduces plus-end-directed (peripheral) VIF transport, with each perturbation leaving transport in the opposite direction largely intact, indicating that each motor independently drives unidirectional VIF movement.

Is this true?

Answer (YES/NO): NO